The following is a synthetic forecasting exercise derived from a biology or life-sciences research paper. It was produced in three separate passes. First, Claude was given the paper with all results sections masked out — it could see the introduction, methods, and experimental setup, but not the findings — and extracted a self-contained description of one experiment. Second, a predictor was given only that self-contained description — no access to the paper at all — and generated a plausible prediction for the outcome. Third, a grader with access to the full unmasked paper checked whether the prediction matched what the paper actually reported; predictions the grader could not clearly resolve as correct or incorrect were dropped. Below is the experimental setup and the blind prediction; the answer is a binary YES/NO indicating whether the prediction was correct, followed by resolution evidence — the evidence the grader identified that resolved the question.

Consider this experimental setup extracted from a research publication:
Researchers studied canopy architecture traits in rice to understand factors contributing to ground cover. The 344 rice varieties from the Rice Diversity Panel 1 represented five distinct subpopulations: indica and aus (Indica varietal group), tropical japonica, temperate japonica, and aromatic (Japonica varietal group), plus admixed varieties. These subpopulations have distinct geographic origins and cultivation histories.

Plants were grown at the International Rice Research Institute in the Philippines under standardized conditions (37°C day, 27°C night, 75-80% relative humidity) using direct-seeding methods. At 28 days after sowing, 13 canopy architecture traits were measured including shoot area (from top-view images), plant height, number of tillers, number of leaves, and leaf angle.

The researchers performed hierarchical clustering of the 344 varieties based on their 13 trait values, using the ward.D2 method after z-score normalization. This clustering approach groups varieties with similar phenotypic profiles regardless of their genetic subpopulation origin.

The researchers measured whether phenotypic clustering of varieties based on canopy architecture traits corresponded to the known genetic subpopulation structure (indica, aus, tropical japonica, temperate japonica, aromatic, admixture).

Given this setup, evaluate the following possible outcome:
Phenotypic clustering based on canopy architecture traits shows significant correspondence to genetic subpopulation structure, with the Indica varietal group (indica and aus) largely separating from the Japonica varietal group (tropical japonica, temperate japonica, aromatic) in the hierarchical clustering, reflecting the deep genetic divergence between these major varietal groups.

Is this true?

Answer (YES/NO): YES